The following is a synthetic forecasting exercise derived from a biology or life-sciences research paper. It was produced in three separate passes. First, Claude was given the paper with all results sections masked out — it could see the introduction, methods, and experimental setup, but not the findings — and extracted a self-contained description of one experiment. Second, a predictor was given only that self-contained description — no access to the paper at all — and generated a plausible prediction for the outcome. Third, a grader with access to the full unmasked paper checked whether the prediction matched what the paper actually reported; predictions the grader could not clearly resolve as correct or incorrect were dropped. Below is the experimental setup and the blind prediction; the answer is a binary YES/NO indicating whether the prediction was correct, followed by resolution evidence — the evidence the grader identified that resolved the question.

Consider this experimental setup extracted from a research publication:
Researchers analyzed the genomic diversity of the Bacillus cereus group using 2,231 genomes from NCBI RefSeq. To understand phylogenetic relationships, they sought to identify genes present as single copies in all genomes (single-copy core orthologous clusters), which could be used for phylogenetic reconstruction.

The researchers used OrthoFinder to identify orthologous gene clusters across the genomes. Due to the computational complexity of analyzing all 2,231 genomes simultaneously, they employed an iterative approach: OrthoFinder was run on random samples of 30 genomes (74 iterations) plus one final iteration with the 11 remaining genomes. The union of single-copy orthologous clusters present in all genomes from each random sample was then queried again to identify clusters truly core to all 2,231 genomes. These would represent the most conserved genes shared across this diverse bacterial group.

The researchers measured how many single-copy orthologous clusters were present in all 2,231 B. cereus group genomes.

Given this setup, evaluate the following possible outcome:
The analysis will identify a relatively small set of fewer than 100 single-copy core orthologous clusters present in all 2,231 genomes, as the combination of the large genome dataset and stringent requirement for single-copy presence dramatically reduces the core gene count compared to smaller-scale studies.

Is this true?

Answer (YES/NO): YES